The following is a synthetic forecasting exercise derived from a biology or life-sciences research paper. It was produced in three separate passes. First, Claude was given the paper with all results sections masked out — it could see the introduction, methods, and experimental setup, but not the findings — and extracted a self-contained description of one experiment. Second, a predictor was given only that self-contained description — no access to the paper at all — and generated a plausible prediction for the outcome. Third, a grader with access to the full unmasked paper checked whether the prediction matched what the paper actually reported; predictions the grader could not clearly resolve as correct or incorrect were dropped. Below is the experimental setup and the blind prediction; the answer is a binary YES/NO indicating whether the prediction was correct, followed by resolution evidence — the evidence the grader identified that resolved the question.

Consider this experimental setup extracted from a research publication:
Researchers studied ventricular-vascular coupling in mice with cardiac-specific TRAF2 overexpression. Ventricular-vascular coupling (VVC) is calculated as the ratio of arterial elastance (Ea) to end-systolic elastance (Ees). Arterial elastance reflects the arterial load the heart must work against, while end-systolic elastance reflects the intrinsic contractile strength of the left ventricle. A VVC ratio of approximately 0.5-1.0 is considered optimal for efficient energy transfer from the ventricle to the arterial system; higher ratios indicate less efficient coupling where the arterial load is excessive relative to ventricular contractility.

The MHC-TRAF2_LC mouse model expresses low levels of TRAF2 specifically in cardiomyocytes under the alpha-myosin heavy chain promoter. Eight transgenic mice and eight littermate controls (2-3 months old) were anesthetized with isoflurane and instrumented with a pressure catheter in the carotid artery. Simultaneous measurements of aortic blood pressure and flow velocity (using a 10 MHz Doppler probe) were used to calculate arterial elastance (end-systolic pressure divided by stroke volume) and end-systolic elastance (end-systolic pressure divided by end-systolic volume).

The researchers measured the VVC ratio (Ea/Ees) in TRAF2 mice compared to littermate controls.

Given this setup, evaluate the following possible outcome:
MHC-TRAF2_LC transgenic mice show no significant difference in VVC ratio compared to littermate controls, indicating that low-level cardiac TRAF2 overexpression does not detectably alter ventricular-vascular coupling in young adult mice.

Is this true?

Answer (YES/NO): NO